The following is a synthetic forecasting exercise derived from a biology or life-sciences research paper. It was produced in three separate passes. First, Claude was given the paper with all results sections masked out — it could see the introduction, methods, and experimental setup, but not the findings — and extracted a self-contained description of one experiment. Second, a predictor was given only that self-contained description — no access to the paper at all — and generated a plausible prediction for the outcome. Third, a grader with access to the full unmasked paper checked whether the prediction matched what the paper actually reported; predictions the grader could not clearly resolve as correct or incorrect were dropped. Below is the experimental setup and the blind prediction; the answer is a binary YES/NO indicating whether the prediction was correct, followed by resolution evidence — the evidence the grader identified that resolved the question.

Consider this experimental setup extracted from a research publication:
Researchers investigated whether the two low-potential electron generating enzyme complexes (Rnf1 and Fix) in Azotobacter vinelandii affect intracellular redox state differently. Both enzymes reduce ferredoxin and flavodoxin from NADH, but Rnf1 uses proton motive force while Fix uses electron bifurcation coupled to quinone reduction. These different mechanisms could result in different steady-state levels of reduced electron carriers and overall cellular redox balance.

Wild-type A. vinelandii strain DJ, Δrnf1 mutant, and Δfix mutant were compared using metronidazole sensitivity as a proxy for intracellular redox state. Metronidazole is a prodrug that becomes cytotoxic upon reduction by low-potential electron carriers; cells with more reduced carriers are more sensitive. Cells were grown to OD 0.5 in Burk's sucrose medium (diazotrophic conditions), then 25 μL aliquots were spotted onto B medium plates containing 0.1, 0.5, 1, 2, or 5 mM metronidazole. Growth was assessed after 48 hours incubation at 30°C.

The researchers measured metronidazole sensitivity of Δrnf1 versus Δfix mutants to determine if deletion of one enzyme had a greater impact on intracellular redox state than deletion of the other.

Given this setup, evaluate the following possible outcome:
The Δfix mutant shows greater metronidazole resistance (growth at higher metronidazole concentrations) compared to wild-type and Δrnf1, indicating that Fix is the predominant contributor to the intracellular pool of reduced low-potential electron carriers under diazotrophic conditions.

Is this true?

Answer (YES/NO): NO